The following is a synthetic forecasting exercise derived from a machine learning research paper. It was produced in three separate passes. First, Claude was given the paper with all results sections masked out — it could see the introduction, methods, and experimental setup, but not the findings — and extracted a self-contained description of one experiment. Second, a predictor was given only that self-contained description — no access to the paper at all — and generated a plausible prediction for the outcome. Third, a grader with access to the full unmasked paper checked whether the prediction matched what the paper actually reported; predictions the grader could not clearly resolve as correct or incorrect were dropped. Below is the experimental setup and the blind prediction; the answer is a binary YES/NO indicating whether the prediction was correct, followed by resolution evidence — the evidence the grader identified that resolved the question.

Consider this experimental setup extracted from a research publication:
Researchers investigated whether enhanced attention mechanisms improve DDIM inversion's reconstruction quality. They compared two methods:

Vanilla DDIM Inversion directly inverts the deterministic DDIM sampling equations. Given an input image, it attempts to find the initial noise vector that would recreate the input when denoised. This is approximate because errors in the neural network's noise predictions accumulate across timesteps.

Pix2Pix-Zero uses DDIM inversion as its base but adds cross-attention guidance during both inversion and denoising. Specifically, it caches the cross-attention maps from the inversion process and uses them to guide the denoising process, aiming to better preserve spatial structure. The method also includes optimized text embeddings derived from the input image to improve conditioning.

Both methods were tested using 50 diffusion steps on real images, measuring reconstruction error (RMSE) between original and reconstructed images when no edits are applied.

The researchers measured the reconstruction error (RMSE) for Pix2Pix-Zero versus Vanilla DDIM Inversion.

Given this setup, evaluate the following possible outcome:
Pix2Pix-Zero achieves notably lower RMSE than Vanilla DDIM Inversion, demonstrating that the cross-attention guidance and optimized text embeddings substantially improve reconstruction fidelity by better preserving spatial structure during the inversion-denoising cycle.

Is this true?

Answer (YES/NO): NO